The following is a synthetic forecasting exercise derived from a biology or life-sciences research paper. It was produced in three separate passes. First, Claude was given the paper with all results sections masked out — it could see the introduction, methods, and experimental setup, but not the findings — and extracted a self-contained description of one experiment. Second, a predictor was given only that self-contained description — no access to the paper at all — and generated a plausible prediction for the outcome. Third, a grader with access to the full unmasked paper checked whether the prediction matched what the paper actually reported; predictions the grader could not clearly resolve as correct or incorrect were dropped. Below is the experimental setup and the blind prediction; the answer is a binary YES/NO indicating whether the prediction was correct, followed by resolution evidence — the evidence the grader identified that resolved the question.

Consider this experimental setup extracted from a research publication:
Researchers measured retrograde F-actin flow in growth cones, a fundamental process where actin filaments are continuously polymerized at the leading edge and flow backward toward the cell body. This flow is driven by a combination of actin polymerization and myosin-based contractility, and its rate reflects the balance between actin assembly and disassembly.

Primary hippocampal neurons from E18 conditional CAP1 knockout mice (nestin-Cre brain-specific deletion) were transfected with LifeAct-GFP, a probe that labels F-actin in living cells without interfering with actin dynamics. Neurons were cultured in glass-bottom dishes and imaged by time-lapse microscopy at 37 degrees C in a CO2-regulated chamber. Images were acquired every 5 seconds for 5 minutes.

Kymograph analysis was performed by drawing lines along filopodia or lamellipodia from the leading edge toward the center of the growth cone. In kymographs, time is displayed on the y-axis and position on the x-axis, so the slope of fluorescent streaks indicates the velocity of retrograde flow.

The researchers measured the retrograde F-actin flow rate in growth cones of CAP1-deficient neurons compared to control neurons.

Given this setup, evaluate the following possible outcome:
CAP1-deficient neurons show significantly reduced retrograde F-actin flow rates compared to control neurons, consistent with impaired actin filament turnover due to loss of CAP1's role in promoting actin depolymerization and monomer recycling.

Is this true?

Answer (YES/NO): YES